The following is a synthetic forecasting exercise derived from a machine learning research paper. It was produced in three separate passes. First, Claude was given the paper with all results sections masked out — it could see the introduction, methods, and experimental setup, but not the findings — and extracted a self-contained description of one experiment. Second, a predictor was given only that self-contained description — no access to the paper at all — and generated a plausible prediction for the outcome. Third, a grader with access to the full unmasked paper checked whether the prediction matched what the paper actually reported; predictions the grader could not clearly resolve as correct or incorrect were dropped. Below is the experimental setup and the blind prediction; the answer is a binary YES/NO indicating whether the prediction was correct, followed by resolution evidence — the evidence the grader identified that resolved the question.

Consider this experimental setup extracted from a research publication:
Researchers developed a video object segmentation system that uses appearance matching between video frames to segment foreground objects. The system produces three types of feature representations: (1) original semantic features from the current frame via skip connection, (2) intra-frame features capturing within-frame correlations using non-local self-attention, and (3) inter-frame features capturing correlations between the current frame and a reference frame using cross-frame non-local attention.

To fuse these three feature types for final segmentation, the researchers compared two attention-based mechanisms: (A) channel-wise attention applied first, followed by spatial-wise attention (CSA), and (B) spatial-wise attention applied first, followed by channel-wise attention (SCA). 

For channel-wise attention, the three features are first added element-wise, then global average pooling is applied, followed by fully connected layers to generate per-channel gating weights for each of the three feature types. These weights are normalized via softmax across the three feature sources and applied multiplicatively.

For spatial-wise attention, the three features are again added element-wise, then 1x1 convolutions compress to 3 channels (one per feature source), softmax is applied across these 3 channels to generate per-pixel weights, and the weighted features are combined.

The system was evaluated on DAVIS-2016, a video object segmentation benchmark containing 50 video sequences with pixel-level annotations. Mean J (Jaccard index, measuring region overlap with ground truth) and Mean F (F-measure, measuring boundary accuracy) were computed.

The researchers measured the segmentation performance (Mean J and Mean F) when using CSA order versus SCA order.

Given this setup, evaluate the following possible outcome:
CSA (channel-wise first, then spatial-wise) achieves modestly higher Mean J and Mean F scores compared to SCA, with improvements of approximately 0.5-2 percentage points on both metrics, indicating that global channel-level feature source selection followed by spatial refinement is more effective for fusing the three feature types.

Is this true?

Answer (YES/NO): NO